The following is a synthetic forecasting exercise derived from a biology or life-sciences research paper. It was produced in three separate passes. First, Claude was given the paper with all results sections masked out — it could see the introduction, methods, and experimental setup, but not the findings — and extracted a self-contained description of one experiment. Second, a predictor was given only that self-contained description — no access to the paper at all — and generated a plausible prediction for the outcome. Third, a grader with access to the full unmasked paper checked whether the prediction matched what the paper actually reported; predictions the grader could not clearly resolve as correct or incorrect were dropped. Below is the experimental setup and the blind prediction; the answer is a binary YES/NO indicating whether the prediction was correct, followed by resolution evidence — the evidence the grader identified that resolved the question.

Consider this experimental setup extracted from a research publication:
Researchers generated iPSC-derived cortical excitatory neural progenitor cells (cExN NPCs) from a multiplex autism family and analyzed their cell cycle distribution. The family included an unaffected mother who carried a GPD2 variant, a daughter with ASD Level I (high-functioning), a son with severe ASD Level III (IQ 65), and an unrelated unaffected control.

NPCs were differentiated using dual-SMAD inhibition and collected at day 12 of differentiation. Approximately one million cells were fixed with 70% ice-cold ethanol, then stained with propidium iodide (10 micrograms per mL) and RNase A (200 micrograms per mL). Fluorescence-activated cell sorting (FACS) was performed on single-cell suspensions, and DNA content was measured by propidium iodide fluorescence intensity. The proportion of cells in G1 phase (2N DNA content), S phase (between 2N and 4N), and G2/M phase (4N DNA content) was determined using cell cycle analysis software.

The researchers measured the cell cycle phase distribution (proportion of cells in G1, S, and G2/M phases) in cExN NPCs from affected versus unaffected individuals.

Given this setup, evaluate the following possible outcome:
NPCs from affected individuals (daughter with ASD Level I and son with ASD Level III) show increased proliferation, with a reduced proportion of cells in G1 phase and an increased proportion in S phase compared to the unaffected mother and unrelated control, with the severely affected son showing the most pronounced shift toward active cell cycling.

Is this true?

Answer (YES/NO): NO